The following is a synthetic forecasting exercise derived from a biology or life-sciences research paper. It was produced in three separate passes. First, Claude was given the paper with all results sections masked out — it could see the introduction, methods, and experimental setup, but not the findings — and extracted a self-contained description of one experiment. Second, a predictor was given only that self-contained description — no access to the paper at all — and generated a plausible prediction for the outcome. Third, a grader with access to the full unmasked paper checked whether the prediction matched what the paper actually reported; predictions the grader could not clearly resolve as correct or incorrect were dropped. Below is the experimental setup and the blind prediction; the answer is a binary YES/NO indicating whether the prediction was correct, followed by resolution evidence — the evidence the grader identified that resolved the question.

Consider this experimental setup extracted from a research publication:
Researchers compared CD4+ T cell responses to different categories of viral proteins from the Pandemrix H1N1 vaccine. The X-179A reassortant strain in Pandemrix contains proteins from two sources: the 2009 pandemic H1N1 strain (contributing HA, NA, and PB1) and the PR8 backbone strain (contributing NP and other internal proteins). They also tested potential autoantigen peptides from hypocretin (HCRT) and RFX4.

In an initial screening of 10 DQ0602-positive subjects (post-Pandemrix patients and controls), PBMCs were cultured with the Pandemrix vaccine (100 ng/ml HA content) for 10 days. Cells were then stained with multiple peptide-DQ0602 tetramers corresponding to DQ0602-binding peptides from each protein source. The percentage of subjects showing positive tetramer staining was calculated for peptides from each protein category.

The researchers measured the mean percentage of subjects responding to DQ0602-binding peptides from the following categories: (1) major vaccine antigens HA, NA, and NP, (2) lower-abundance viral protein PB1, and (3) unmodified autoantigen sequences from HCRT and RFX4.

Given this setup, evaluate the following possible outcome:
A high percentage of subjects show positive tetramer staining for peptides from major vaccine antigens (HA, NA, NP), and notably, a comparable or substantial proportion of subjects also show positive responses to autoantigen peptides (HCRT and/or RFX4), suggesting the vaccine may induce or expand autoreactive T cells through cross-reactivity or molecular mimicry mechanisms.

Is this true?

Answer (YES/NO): NO